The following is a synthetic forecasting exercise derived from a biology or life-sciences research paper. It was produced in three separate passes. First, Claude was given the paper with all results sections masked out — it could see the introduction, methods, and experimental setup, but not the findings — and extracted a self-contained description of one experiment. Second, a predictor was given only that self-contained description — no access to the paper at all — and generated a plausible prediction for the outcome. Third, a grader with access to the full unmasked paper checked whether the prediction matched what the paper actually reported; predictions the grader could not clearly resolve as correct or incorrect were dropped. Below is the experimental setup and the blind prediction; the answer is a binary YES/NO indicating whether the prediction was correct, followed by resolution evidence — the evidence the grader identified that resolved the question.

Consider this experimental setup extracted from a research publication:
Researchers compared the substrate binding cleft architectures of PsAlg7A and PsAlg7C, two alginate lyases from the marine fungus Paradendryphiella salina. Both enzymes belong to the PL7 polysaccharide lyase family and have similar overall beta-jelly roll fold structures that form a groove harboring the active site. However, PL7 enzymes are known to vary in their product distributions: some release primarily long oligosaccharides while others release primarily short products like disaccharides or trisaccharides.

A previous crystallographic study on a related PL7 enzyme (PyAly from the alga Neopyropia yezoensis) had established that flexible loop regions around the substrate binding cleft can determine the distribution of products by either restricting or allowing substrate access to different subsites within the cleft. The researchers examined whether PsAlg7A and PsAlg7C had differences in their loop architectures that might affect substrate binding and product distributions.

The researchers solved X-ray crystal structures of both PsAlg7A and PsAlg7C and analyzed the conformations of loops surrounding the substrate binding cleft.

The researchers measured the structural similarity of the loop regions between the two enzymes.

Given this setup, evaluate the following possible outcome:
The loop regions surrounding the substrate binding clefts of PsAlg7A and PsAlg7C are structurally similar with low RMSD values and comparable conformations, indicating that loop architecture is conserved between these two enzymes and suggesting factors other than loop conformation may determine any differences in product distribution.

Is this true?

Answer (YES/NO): YES